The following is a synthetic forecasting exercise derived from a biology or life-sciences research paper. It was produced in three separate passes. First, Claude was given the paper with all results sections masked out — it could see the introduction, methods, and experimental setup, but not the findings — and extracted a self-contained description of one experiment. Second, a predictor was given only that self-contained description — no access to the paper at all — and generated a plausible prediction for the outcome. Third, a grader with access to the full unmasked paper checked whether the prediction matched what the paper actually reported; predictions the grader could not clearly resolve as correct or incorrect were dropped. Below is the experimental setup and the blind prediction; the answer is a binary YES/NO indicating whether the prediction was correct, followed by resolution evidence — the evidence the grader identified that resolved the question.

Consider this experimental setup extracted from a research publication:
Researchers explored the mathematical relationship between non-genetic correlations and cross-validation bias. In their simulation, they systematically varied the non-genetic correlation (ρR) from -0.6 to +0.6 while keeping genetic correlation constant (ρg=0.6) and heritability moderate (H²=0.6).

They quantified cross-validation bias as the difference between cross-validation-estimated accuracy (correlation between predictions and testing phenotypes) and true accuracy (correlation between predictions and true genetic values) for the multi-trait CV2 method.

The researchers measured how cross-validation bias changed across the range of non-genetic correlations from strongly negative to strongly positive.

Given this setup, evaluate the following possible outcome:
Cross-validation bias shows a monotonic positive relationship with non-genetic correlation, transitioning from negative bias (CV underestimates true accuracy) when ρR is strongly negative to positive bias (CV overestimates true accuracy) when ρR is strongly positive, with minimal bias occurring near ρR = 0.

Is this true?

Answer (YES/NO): YES